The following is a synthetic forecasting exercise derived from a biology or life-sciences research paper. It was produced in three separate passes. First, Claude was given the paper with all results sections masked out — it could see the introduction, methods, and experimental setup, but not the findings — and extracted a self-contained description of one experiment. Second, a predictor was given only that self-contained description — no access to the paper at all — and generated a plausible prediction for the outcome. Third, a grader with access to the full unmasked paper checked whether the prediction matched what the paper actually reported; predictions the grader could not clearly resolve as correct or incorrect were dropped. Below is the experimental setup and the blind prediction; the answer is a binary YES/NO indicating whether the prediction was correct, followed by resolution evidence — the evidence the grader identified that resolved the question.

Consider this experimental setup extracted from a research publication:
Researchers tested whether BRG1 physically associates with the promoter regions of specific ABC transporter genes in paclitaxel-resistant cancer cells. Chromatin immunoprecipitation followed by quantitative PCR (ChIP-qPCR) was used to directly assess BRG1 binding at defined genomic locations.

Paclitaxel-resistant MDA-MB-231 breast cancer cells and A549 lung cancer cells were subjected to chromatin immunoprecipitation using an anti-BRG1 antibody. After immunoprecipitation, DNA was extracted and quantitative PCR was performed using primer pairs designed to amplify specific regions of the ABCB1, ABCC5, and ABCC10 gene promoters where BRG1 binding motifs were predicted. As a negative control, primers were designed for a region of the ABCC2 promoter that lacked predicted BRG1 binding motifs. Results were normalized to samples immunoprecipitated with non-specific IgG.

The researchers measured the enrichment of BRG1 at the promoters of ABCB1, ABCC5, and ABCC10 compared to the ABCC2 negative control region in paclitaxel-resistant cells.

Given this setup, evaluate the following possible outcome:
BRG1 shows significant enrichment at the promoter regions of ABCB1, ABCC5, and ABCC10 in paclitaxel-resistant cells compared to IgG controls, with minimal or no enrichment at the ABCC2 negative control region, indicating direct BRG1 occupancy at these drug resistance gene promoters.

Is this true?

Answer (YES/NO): YES